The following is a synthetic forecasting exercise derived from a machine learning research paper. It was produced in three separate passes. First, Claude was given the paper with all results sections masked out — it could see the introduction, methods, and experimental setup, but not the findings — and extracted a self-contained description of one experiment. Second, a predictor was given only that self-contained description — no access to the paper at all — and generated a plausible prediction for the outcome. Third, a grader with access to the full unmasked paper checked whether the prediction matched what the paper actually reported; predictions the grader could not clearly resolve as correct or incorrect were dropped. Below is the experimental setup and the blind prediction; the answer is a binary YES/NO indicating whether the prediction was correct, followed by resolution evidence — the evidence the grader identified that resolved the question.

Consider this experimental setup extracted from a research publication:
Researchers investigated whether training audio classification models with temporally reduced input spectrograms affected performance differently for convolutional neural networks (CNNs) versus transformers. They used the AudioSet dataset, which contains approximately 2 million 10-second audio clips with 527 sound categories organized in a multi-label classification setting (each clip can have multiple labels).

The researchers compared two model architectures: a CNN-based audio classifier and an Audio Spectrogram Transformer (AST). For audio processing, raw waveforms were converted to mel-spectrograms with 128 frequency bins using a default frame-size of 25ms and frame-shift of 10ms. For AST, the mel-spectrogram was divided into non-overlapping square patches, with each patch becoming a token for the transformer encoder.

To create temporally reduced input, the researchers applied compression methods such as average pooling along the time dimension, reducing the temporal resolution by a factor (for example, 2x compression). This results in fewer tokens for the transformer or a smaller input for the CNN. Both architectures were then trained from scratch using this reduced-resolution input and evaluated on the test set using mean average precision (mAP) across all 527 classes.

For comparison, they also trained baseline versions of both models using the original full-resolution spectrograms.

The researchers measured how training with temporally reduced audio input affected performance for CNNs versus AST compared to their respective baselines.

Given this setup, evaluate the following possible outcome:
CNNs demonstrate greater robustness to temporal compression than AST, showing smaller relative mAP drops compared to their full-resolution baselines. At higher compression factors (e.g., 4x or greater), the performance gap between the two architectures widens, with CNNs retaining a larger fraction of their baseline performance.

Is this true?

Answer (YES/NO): YES